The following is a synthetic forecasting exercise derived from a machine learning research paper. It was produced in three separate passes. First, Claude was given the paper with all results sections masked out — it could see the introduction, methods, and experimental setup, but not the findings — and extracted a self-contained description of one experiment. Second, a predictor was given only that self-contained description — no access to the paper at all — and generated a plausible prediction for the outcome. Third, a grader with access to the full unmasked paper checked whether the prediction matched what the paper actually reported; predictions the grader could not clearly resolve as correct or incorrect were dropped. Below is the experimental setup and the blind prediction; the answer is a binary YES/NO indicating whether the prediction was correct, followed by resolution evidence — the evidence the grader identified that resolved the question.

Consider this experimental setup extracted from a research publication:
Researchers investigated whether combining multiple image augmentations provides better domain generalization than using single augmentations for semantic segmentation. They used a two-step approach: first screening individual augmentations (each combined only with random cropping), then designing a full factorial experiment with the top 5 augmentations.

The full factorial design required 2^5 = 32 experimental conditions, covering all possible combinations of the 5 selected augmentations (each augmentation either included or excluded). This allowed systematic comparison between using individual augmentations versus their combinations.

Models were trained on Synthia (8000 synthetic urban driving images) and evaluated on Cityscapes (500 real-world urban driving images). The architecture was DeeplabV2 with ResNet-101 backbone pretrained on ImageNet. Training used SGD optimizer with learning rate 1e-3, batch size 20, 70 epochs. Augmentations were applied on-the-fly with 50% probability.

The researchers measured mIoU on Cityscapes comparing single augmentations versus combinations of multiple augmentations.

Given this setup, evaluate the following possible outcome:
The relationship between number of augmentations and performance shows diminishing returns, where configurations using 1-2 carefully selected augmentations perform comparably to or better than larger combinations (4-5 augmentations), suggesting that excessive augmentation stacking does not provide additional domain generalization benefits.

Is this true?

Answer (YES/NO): YES